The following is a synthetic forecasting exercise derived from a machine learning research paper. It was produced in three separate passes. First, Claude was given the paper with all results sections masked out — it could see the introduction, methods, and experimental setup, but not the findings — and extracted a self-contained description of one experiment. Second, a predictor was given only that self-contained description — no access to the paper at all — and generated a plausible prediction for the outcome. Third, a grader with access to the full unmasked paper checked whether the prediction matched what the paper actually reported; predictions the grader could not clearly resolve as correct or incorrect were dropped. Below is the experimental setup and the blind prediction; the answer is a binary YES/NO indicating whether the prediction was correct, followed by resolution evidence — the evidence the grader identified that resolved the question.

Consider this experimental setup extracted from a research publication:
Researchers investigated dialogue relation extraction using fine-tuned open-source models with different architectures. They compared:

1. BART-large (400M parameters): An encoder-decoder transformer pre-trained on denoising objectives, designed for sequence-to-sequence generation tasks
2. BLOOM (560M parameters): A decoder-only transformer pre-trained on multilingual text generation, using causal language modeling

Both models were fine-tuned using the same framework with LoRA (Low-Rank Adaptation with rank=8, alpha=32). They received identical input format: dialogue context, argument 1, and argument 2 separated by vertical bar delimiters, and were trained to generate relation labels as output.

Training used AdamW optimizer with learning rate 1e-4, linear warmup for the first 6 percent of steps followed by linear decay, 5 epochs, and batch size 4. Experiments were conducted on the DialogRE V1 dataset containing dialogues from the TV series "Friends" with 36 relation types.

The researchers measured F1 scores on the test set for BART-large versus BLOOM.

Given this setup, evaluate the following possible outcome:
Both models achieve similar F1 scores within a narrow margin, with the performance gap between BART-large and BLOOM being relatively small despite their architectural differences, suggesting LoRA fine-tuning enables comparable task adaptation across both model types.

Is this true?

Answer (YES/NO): NO